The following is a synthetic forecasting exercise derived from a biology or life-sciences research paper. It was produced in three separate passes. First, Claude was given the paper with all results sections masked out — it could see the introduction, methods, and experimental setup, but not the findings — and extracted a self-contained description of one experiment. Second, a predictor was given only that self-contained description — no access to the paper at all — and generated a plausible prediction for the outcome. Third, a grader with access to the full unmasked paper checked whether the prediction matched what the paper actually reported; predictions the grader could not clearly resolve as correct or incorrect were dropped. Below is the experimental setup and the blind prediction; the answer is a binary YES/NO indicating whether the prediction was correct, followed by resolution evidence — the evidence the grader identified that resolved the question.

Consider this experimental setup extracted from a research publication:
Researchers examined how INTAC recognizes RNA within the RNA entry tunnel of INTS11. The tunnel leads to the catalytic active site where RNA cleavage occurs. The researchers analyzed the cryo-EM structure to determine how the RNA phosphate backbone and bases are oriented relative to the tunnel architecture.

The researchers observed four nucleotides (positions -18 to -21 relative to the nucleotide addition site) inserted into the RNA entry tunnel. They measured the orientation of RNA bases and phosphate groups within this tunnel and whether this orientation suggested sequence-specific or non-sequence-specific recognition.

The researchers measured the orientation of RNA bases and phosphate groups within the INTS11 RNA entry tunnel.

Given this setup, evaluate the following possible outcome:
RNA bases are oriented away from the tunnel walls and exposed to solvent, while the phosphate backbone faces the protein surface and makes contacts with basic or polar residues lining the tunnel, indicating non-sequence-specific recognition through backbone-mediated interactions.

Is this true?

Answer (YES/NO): NO